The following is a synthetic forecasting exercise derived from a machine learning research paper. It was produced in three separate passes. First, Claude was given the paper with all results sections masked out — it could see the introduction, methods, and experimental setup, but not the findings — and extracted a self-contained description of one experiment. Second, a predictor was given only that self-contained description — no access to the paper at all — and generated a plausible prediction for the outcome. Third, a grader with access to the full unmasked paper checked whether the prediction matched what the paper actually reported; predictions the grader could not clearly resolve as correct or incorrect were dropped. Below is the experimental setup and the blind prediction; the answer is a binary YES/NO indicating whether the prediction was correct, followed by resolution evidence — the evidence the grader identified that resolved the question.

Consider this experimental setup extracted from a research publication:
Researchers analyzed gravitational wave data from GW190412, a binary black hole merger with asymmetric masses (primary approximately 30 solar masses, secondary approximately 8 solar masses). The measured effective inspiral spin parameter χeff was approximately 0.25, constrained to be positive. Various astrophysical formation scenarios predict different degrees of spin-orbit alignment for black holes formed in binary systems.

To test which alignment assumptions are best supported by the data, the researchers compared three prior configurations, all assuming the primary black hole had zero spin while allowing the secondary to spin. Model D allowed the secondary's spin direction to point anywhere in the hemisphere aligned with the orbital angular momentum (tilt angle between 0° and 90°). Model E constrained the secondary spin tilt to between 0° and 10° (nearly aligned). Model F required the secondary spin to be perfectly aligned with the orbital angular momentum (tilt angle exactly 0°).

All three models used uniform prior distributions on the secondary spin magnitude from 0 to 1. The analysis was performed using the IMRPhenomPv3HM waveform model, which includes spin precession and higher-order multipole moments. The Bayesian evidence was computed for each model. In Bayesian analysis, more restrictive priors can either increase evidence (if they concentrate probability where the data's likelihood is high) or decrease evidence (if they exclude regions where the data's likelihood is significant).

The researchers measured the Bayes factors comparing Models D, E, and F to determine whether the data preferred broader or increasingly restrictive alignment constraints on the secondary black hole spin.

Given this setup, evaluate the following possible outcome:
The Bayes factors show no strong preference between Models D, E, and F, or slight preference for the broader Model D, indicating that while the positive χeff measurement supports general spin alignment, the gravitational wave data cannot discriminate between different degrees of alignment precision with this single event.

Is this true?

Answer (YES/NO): NO